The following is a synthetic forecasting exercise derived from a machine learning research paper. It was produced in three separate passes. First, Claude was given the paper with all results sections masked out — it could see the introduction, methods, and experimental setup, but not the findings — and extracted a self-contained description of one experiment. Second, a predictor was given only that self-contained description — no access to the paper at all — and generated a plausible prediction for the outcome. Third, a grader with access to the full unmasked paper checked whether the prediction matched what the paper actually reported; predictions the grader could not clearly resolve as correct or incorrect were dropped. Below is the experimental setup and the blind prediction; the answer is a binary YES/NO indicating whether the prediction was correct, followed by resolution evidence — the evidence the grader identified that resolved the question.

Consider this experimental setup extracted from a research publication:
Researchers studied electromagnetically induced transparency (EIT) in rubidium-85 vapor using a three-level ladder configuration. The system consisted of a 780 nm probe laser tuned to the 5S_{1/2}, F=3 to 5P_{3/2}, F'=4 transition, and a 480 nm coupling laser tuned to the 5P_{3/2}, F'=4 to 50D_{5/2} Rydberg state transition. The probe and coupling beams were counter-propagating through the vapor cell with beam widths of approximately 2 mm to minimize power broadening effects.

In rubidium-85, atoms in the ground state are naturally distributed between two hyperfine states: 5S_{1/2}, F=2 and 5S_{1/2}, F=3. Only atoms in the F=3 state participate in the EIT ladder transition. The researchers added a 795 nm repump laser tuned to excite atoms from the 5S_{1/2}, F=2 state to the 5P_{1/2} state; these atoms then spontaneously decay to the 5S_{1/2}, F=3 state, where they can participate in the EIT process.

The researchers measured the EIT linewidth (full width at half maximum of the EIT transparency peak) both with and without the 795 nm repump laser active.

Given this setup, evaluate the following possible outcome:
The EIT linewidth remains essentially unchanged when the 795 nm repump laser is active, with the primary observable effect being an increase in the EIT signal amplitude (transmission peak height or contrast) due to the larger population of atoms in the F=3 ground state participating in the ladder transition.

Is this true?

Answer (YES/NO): YES